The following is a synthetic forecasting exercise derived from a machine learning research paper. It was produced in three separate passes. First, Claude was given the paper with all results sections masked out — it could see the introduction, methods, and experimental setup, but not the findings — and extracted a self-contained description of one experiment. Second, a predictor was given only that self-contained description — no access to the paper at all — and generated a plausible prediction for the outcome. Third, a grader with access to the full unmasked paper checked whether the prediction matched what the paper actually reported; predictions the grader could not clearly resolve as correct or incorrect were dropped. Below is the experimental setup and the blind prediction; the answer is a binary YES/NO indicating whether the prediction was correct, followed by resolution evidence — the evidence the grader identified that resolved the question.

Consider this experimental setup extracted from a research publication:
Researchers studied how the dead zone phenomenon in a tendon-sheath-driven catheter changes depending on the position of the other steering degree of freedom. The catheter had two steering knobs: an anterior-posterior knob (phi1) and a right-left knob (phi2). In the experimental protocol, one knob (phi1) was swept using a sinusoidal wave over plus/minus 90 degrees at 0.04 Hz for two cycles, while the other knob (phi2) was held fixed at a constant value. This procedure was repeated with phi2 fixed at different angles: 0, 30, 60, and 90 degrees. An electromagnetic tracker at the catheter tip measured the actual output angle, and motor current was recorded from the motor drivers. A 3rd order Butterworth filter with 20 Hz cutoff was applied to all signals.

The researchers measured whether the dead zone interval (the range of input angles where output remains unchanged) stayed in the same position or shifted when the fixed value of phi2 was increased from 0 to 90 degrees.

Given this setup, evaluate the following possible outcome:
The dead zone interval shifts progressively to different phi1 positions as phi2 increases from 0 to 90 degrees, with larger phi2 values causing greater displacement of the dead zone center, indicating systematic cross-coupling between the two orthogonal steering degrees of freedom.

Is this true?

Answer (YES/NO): YES